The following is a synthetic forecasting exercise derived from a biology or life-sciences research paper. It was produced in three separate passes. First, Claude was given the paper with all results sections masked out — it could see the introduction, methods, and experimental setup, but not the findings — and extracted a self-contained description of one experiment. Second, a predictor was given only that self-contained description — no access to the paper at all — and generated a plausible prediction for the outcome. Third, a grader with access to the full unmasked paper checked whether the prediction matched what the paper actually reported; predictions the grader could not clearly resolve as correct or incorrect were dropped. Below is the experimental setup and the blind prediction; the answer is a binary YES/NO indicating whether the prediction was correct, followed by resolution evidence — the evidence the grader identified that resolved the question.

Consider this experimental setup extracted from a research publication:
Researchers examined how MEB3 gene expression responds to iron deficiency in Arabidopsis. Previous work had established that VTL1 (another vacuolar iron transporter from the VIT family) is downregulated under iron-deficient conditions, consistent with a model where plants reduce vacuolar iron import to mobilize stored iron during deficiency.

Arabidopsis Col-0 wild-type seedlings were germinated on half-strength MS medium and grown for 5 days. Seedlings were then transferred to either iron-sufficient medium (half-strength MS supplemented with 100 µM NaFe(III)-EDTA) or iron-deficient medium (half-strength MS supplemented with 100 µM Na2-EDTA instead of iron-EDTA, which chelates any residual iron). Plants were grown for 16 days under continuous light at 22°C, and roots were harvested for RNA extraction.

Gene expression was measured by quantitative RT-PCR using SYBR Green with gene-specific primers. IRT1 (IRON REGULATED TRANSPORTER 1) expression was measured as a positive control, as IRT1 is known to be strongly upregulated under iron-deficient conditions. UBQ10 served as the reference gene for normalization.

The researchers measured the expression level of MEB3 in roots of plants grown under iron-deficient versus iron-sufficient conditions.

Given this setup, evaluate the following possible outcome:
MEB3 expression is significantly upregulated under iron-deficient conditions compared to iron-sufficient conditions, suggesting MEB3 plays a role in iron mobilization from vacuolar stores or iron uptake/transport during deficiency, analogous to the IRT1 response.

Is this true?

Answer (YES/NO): NO